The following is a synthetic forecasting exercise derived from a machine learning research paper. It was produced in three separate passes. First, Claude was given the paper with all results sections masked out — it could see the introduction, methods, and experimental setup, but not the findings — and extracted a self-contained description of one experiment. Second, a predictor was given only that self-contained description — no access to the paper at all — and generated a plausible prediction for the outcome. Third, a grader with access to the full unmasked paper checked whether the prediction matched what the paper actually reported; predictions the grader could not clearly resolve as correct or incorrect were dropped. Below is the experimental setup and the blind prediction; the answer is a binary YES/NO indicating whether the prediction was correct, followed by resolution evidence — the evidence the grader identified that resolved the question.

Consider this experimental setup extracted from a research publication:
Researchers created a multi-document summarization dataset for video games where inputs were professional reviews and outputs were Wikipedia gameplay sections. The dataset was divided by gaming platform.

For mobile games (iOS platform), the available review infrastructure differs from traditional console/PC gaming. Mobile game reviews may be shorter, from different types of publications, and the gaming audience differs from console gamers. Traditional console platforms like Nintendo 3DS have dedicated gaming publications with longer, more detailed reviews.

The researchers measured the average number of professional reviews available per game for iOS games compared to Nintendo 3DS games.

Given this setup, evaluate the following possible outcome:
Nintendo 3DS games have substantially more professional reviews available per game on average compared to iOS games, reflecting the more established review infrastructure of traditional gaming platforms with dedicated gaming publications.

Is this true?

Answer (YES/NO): YES